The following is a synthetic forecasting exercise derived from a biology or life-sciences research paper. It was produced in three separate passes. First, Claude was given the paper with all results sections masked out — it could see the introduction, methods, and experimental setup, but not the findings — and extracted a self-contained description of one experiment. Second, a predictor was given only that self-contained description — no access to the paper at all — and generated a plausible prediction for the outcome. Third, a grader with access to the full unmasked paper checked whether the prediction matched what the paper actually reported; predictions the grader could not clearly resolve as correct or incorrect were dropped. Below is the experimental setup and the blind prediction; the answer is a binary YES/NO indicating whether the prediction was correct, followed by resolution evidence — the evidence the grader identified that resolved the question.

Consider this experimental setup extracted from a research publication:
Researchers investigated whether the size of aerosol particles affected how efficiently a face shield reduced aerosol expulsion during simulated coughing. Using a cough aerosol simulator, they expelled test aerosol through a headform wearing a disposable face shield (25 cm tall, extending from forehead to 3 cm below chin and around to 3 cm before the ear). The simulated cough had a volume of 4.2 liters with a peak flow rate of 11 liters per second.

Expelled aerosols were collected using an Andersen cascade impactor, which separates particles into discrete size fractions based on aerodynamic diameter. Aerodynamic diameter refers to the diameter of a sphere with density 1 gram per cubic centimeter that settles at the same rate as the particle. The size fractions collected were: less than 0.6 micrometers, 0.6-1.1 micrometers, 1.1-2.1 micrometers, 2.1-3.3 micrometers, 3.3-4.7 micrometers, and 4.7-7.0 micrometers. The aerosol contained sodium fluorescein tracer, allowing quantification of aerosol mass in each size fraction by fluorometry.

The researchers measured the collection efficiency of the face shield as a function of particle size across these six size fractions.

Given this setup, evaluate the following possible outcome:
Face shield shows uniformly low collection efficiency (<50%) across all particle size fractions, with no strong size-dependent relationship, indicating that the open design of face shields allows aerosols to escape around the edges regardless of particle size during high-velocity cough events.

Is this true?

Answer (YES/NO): NO